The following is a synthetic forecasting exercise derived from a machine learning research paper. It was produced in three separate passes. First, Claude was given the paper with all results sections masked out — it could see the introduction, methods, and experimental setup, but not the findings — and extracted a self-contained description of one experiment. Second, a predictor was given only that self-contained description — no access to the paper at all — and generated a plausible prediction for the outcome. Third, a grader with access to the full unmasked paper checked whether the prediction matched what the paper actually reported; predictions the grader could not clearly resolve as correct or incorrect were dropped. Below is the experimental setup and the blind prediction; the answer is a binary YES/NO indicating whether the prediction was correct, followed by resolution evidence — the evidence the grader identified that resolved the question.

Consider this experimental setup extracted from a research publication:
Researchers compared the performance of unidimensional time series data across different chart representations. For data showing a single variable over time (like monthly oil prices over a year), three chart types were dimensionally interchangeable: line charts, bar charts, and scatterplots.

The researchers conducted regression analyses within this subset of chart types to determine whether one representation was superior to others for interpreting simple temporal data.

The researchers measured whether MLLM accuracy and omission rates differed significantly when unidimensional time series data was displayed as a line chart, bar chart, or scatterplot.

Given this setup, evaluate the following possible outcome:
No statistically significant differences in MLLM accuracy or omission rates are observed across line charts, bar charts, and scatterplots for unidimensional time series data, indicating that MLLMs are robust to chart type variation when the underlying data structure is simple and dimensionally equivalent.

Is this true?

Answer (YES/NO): YES